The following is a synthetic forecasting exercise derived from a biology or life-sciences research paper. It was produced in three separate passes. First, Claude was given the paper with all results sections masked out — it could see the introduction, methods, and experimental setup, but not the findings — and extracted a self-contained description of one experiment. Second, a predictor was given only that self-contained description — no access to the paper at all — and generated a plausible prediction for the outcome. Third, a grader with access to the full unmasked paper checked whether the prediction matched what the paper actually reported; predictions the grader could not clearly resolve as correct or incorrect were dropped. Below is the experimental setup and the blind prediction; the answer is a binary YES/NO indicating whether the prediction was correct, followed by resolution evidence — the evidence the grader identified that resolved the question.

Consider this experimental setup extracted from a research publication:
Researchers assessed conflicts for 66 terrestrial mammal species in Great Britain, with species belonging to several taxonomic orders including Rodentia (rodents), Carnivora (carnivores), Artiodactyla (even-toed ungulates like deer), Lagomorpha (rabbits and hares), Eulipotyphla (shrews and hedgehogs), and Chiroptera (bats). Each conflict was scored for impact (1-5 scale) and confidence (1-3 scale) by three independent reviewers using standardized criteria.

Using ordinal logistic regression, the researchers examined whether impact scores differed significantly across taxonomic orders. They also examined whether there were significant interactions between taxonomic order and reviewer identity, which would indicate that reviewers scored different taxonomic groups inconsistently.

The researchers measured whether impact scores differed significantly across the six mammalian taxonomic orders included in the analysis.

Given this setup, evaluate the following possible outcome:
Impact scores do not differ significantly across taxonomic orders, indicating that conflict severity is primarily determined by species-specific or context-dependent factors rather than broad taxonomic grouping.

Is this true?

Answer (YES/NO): NO